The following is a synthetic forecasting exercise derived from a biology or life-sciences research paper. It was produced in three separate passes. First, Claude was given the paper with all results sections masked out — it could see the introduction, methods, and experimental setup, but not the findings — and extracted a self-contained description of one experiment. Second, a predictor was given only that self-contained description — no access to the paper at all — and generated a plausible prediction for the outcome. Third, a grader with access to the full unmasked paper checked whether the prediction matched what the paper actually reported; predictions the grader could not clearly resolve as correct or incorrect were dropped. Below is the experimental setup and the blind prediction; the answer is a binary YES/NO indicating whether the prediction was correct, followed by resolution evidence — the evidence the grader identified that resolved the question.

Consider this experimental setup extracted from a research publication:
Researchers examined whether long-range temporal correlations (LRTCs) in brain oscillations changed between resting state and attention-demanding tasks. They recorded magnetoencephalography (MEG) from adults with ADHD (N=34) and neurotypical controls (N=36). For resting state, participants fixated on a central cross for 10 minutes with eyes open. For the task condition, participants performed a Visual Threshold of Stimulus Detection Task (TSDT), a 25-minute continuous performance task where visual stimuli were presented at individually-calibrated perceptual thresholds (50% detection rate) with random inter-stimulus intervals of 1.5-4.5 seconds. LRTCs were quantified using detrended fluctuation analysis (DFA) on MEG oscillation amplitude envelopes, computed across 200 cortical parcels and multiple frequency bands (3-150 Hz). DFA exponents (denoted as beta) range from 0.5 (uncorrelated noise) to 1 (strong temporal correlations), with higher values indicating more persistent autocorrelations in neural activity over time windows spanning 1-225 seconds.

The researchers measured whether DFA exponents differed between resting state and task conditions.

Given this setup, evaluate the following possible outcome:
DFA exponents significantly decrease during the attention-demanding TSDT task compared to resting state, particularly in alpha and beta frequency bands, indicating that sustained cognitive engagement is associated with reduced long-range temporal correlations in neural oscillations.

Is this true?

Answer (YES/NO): NO